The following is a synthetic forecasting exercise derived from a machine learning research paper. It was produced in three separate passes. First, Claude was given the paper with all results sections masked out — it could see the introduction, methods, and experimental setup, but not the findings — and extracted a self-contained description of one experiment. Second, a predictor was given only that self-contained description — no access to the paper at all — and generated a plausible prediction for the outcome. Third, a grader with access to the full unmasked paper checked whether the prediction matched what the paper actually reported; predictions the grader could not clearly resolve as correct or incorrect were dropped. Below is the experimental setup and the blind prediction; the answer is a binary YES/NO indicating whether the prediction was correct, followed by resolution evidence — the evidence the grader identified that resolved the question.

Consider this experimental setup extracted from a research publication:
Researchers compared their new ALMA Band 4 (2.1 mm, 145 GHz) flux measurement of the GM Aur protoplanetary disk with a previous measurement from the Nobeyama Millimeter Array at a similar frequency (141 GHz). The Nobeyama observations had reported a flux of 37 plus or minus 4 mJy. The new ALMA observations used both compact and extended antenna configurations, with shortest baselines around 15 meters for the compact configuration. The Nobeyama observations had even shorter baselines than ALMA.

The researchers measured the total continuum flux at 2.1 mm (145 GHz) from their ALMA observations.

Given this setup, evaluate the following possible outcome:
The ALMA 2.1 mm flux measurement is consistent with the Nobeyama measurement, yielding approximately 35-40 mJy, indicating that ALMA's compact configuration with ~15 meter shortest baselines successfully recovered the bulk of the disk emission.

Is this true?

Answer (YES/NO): NO